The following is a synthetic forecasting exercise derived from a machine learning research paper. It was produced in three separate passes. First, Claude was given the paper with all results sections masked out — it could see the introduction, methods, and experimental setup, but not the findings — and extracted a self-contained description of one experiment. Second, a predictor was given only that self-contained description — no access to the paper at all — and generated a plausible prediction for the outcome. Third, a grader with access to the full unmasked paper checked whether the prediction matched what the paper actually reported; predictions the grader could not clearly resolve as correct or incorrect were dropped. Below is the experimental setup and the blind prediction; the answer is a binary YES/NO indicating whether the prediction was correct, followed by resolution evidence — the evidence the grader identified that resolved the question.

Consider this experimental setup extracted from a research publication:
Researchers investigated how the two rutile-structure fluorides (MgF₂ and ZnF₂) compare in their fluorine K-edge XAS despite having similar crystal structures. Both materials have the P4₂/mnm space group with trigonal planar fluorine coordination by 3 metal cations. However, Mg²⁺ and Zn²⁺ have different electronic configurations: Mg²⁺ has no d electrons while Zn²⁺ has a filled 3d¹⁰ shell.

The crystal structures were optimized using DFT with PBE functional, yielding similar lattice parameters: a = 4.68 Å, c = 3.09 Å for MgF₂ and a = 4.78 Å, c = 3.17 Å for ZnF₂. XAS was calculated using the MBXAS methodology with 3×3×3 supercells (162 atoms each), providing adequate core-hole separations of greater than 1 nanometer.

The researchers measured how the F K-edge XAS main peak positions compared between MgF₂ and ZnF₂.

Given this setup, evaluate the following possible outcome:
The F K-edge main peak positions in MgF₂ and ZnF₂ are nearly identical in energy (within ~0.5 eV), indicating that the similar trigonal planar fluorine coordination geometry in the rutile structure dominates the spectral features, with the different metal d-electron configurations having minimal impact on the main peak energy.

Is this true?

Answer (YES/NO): NO